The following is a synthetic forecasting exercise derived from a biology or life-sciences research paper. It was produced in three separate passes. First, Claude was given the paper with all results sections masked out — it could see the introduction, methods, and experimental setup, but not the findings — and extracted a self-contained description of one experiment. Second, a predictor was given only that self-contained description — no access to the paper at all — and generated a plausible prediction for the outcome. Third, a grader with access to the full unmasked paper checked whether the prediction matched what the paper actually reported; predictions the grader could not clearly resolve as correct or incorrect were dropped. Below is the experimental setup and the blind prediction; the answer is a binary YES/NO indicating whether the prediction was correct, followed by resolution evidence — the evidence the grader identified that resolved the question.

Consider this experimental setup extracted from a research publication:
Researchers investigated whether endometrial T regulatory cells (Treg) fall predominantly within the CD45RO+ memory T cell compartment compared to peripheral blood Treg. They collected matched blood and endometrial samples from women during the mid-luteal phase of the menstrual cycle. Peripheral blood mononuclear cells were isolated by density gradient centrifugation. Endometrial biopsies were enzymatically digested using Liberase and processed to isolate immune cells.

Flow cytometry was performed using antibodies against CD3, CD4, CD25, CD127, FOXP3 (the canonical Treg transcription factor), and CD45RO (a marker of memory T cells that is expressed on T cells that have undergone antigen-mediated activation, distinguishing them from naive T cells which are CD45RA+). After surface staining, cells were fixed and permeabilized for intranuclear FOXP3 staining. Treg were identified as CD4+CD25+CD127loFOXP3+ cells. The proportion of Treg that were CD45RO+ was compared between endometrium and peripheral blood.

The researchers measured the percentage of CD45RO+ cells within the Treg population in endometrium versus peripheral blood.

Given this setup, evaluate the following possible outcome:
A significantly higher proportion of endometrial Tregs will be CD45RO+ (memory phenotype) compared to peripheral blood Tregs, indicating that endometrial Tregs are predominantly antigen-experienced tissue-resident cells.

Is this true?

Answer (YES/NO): YES